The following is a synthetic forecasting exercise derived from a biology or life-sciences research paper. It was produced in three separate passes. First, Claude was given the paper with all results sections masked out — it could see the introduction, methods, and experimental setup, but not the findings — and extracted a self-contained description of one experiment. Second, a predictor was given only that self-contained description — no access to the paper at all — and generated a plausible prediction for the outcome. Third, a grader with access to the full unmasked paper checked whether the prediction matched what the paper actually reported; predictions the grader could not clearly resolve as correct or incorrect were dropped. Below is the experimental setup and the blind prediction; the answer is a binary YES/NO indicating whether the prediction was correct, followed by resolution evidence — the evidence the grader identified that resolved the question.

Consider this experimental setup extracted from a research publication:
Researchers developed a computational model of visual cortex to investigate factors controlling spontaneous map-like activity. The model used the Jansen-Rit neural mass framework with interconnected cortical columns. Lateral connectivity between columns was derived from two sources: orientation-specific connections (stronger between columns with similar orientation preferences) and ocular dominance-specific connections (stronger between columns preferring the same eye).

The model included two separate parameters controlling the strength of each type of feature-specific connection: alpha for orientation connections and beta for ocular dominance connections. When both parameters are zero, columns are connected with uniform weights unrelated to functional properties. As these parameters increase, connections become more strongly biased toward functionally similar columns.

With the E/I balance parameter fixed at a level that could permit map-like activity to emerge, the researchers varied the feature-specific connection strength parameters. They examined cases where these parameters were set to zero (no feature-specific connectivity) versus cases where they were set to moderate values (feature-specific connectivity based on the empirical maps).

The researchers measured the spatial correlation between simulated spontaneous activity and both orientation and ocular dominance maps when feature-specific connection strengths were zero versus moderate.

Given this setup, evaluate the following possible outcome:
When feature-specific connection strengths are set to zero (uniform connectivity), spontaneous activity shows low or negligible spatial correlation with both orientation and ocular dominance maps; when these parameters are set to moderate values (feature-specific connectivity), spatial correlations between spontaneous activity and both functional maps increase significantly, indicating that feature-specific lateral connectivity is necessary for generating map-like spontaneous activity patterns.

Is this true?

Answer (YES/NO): YES